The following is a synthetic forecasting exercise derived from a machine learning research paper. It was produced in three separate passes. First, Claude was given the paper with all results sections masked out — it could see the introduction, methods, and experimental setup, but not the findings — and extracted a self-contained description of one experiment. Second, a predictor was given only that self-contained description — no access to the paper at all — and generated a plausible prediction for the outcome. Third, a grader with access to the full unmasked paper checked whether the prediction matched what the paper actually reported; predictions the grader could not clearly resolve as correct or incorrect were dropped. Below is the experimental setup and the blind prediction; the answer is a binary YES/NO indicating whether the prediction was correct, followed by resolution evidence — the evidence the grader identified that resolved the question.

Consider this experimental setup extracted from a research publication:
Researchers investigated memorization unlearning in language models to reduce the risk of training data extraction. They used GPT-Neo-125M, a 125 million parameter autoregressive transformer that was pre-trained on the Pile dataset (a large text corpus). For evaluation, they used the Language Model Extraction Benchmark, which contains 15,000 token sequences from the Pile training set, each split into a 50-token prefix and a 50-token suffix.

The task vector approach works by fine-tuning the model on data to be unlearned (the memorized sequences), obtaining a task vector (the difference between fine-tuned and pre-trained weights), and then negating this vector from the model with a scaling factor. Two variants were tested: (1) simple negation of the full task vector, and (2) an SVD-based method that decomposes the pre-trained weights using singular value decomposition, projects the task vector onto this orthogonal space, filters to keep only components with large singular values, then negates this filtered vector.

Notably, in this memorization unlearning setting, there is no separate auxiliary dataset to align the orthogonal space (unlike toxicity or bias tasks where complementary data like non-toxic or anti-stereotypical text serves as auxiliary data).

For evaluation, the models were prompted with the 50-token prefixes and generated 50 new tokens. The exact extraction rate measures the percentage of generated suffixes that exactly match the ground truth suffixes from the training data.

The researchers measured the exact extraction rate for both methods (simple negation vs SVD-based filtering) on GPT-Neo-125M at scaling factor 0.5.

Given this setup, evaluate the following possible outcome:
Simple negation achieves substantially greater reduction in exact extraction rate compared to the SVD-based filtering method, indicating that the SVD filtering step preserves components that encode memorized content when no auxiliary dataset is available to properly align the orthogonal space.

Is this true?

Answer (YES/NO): NO